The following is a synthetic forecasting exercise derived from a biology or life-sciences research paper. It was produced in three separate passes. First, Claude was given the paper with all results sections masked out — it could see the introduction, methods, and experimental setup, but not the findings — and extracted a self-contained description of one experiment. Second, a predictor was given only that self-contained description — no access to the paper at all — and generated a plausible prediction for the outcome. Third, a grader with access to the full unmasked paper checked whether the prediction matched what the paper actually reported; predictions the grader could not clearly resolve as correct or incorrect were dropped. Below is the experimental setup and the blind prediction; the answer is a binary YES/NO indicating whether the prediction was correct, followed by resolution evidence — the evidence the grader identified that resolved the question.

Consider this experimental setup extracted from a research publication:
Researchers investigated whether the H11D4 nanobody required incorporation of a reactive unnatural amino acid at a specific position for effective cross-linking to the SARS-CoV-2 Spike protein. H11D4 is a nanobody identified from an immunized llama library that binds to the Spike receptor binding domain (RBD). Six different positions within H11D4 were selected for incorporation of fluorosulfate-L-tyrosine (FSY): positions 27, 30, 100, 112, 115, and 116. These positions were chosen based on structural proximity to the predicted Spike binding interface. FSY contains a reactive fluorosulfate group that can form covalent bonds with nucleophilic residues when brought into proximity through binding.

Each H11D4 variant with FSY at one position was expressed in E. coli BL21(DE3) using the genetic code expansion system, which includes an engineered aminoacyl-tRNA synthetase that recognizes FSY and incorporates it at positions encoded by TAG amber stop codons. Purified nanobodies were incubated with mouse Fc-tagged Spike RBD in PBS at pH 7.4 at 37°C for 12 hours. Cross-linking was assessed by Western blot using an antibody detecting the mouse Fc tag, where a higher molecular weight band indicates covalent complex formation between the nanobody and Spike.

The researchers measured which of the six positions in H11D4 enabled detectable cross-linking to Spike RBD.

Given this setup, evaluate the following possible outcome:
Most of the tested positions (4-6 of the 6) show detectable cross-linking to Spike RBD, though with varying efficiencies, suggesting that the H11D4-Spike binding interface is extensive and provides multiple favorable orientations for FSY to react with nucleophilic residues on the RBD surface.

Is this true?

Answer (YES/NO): NO